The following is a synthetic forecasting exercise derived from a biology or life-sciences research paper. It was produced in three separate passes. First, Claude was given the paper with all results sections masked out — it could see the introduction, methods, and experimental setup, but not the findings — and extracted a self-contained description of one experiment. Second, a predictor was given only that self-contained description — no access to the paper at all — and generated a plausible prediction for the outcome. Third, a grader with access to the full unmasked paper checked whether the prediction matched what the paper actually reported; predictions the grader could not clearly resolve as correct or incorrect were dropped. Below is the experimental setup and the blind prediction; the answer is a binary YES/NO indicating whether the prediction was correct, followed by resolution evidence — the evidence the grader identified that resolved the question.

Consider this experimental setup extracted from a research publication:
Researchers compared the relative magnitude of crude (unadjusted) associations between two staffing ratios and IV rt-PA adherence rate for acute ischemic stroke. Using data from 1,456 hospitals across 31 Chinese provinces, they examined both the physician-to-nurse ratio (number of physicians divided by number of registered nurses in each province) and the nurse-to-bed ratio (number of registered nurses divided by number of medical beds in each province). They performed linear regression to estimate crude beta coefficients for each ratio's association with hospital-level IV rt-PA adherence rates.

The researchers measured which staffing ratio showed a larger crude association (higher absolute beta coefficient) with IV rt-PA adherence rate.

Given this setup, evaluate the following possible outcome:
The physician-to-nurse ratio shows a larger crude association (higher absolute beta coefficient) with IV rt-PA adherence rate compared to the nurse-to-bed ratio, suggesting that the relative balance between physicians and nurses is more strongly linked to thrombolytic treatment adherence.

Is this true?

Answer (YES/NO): NO